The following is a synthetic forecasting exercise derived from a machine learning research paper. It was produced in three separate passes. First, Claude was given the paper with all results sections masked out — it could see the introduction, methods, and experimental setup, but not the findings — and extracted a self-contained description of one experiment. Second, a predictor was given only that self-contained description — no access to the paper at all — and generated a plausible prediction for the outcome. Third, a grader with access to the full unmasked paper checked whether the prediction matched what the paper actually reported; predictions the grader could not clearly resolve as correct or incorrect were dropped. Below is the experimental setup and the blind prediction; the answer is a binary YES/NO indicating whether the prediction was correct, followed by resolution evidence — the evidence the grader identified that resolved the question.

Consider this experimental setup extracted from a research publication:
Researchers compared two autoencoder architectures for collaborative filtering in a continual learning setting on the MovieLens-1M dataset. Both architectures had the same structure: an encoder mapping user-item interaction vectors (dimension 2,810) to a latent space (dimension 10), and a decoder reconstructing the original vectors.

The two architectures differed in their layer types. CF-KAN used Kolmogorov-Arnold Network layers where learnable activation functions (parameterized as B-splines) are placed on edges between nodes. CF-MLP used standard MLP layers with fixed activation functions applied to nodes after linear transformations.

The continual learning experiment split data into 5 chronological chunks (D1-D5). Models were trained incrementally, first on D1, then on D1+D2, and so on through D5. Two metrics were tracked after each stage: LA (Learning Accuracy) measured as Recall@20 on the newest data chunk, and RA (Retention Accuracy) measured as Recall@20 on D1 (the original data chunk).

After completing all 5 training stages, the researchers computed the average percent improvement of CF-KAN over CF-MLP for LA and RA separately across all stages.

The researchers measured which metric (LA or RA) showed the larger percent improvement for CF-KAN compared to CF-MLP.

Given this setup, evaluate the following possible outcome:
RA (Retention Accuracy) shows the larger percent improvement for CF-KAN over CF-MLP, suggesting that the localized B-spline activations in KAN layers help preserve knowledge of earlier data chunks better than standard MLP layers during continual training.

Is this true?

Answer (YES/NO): YES